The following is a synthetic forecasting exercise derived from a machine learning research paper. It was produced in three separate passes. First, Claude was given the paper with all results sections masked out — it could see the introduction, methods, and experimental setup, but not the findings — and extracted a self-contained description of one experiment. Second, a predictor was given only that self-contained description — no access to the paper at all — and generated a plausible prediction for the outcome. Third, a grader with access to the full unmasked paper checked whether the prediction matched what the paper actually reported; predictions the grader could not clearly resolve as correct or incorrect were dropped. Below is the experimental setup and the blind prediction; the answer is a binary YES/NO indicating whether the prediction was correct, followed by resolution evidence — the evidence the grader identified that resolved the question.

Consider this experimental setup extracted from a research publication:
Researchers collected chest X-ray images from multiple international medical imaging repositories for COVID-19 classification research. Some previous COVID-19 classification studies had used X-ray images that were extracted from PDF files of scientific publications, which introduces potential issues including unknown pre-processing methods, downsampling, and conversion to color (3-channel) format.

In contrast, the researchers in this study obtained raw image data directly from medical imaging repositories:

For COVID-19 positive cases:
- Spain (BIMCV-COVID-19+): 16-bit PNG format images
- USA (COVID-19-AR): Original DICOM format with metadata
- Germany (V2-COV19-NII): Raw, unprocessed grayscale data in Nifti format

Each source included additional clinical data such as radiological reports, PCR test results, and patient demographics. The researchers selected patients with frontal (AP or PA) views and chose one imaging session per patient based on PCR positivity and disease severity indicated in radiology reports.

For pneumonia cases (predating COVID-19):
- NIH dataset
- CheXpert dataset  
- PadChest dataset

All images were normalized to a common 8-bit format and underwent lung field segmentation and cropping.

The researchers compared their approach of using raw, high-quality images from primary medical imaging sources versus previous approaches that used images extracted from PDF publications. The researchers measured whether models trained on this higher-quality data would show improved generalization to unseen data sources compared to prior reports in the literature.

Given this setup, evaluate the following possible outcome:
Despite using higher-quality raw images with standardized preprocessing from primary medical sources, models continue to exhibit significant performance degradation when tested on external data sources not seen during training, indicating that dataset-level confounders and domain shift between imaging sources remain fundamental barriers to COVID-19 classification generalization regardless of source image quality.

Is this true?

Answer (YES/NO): YES